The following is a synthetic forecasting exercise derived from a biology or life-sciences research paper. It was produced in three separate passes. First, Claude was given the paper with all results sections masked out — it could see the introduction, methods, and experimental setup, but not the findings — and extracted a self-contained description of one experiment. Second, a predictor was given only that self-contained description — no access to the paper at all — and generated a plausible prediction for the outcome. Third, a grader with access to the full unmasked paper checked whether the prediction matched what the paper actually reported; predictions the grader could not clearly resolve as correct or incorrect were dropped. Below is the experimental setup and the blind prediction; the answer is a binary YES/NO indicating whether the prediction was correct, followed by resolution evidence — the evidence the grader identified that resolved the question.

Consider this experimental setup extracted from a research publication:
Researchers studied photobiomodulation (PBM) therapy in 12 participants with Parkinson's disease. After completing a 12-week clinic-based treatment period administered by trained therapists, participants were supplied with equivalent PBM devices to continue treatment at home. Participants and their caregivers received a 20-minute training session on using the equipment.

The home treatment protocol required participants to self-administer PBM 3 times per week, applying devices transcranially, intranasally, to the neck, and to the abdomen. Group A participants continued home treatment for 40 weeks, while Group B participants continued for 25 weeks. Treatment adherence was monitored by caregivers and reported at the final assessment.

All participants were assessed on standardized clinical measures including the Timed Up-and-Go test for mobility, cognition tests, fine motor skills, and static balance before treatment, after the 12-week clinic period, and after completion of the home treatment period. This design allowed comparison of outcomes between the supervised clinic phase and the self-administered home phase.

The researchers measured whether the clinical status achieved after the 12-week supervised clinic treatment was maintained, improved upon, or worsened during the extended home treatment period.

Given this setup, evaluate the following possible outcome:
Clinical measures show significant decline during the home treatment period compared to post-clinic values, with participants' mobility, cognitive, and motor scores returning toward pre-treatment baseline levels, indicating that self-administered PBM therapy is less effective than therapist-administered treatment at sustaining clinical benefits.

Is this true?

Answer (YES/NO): NO